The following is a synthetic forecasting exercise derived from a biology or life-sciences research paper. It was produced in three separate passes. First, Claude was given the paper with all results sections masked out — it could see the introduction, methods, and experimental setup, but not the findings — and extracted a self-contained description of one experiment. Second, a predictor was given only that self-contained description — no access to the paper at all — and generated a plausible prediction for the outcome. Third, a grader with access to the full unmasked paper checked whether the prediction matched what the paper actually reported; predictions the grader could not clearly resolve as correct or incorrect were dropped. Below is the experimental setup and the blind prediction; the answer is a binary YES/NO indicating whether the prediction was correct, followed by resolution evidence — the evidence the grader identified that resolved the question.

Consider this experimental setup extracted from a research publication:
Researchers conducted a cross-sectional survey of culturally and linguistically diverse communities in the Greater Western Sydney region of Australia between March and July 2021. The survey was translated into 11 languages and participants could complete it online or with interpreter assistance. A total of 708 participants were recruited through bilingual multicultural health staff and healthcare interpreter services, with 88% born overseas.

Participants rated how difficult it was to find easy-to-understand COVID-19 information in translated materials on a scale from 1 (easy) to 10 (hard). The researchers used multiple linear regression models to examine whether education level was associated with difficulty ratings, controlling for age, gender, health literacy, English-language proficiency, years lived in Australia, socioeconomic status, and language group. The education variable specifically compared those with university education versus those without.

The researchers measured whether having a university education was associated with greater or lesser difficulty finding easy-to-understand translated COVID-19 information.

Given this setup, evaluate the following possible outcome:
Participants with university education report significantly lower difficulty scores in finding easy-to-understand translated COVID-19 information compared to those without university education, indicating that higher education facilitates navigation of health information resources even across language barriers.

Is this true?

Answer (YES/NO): NO